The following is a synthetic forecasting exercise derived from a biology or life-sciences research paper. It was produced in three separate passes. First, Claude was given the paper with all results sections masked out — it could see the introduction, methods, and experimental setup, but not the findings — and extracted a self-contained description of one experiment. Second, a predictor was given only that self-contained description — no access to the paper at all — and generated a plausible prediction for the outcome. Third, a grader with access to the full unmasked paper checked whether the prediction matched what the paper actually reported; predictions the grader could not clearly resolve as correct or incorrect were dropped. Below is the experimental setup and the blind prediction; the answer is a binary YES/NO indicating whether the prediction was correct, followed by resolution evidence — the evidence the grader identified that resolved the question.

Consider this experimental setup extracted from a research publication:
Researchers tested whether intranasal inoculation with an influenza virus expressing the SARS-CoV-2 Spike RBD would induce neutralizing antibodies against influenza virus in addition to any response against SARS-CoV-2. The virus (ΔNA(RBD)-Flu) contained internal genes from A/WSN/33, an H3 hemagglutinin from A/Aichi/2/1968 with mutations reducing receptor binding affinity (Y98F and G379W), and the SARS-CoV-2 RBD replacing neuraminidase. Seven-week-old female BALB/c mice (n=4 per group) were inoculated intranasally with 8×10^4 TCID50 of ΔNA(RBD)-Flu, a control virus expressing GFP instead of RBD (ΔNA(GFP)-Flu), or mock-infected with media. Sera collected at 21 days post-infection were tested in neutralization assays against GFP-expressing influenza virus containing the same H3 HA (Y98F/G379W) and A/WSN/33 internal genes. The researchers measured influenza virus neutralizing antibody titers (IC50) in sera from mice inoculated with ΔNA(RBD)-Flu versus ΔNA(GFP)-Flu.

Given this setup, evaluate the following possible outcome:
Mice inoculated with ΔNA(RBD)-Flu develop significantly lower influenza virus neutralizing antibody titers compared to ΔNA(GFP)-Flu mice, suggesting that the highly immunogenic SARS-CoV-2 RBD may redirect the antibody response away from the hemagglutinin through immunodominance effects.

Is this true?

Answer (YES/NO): NO